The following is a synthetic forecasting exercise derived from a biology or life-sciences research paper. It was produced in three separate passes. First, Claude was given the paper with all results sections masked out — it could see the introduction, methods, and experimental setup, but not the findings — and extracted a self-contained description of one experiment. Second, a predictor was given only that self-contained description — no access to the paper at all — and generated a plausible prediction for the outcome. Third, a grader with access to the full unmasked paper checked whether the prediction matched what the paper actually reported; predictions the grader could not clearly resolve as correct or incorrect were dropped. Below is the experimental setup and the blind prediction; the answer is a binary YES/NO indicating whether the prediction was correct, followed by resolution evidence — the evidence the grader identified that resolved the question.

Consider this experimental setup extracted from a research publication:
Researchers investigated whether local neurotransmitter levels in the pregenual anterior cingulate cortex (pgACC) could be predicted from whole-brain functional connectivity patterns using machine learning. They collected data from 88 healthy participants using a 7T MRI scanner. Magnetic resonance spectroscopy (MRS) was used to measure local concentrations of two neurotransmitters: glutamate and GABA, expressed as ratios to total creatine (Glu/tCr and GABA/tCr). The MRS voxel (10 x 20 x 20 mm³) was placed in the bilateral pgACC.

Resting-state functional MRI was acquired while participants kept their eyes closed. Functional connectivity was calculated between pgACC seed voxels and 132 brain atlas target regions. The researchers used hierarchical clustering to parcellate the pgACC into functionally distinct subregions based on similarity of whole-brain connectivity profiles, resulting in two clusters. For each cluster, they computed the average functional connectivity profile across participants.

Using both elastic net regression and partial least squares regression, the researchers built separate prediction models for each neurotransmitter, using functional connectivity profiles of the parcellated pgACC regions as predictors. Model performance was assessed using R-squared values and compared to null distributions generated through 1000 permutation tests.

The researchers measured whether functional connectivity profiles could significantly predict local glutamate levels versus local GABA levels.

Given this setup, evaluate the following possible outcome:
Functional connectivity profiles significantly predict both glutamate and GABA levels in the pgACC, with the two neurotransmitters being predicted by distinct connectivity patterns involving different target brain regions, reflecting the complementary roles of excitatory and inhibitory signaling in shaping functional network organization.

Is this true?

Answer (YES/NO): NO